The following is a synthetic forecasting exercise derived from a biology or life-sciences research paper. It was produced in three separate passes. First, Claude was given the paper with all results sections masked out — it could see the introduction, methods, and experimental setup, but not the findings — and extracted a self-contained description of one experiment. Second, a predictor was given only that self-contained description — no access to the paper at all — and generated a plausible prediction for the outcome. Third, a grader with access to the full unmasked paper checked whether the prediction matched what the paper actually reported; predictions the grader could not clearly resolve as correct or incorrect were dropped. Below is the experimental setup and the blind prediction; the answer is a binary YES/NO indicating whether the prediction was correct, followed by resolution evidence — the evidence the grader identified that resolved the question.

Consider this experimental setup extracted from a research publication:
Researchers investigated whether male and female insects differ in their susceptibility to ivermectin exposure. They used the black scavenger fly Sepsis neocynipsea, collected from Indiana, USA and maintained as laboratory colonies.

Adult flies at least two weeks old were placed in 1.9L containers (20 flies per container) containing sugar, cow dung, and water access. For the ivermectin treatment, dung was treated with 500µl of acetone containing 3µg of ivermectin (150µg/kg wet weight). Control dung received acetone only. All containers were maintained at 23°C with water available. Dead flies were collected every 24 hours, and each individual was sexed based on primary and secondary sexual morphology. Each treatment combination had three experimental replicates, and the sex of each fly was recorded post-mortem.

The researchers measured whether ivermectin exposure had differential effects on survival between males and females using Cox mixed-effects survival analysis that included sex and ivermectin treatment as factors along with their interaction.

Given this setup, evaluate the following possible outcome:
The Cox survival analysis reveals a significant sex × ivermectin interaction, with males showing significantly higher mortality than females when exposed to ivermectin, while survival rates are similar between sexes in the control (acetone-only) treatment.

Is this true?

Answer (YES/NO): NO